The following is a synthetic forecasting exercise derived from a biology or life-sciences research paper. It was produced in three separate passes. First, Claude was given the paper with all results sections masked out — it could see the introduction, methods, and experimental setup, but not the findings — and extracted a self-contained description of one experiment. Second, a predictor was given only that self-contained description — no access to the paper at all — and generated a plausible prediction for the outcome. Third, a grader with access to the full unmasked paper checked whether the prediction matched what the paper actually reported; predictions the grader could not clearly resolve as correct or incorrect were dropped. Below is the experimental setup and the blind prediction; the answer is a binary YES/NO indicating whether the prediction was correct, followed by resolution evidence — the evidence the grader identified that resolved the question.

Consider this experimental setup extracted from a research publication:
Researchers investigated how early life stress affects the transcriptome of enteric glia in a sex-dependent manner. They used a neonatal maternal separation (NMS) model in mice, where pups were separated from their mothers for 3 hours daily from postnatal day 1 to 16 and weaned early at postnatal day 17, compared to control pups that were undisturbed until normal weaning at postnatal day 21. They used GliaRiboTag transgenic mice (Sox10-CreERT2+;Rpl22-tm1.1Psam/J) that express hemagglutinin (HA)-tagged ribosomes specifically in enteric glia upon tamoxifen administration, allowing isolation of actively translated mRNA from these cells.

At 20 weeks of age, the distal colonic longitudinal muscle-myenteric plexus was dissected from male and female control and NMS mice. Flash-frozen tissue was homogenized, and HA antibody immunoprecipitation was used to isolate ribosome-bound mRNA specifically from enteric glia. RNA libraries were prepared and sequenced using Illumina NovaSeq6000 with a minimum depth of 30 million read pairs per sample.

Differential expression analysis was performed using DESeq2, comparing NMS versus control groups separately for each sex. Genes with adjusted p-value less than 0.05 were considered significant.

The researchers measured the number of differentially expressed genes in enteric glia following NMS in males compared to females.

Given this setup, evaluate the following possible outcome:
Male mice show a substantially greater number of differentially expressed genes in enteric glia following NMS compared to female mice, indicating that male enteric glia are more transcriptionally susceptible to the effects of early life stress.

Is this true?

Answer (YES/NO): YES